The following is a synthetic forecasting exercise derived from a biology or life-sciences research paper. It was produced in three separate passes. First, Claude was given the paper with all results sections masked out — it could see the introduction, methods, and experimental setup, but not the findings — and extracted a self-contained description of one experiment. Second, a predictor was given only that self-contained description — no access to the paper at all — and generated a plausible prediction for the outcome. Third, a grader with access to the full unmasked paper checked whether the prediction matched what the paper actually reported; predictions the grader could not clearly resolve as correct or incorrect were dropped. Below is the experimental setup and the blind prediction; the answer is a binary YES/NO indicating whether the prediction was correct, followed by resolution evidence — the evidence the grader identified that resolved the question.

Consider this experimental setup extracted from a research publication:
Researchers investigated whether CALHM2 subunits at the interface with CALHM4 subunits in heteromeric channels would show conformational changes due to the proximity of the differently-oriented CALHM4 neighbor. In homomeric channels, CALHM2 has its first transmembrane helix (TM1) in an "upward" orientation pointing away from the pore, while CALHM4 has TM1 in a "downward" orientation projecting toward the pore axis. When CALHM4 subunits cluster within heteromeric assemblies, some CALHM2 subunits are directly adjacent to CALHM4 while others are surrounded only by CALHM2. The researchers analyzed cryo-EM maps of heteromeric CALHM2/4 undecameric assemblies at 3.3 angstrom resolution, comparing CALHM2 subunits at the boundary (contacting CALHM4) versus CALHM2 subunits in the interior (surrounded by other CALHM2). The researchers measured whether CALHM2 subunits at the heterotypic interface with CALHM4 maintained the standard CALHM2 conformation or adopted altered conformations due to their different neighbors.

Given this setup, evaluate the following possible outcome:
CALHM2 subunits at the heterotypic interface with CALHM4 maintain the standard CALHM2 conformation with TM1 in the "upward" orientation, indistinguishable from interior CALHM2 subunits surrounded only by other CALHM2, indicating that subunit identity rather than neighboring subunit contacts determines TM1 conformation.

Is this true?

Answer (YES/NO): NO